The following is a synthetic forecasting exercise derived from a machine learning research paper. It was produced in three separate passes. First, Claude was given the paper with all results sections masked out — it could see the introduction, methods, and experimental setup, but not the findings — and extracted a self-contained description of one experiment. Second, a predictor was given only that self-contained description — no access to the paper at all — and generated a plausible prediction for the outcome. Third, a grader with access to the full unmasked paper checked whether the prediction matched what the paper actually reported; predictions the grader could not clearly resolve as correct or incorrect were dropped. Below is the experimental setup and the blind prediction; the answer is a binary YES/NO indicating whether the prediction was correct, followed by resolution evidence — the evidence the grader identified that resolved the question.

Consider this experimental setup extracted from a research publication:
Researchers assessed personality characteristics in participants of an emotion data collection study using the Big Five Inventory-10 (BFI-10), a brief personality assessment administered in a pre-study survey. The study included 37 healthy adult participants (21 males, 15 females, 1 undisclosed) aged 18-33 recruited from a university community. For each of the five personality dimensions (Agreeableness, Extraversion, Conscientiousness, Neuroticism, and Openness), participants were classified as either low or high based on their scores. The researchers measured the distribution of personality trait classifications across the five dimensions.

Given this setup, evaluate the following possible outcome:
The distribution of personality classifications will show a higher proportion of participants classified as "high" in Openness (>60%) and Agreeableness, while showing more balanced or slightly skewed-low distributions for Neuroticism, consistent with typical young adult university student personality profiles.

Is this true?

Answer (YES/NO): NO